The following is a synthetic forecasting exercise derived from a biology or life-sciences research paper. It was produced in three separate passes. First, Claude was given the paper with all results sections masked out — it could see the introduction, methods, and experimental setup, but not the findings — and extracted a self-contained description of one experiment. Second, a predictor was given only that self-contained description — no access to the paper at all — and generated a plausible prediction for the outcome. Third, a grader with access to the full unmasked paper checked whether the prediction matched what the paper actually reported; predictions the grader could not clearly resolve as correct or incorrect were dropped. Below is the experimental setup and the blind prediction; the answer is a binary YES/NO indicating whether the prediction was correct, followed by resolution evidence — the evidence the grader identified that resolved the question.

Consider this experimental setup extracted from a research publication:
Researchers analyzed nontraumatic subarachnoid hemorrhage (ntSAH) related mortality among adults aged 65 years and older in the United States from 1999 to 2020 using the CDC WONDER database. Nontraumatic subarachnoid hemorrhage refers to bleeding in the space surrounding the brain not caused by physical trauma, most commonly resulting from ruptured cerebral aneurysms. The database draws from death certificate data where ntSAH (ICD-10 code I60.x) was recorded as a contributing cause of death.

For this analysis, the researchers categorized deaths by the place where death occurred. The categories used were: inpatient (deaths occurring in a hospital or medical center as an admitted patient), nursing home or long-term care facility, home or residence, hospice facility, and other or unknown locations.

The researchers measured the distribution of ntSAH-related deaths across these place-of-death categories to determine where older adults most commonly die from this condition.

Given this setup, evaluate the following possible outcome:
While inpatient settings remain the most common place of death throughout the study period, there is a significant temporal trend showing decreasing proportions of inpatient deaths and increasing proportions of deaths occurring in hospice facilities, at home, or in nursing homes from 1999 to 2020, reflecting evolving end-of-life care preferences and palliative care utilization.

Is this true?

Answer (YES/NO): YES